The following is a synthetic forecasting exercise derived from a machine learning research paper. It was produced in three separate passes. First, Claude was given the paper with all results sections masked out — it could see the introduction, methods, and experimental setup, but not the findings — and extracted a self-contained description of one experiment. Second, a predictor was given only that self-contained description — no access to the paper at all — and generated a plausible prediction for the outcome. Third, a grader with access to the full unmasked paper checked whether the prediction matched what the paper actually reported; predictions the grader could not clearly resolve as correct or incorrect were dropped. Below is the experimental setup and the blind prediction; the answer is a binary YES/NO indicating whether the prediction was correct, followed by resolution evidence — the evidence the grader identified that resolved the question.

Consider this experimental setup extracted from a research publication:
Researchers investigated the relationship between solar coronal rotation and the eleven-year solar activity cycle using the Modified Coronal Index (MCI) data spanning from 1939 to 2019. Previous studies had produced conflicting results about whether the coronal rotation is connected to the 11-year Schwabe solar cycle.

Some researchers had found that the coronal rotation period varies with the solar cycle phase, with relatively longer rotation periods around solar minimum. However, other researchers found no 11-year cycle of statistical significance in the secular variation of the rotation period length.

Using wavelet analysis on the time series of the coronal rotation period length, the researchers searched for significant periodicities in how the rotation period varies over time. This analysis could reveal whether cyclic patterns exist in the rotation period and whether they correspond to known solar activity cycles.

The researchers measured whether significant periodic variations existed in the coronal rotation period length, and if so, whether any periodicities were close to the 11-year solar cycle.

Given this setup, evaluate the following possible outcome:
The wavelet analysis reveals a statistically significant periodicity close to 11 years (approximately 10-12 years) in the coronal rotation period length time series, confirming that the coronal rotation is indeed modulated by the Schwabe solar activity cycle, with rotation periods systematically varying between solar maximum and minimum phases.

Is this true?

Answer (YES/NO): YES